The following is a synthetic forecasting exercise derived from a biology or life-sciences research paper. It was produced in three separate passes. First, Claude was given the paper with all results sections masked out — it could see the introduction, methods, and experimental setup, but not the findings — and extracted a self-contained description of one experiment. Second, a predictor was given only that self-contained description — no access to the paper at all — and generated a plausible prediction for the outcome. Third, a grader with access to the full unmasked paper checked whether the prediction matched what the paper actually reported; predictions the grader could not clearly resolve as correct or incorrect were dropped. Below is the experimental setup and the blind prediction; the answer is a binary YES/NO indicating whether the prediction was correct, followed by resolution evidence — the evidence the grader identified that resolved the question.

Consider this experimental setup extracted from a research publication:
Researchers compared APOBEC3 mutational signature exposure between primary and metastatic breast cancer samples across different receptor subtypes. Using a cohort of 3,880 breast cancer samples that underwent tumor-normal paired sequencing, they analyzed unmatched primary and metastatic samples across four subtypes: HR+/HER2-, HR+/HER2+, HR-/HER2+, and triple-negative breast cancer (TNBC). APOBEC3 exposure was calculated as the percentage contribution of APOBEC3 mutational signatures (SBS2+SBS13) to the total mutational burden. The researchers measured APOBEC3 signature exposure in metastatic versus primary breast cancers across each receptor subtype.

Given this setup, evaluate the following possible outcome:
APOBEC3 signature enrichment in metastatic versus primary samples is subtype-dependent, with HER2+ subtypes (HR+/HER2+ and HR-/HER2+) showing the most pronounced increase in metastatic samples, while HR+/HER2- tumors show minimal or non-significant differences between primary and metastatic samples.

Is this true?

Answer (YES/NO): NO